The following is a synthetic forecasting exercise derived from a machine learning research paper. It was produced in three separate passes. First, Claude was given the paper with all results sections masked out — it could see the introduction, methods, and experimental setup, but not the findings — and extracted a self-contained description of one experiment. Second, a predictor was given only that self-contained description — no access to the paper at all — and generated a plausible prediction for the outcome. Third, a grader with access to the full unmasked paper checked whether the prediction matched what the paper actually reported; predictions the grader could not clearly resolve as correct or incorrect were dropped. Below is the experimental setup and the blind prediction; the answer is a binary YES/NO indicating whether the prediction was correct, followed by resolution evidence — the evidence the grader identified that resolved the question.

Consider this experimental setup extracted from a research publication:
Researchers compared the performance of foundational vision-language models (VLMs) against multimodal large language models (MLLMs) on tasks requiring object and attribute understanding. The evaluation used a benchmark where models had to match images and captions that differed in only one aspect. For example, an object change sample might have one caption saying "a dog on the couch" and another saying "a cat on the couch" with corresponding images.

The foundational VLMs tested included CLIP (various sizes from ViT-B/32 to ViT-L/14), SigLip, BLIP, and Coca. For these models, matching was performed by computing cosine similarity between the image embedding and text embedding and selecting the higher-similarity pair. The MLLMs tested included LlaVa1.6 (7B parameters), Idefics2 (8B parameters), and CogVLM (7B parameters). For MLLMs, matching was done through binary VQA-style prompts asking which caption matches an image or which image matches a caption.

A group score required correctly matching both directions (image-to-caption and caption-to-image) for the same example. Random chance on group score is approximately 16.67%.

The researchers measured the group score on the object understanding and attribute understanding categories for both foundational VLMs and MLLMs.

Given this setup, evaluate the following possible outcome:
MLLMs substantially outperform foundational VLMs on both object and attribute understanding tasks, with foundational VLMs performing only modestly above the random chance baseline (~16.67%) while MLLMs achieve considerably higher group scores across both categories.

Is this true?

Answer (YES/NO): NO